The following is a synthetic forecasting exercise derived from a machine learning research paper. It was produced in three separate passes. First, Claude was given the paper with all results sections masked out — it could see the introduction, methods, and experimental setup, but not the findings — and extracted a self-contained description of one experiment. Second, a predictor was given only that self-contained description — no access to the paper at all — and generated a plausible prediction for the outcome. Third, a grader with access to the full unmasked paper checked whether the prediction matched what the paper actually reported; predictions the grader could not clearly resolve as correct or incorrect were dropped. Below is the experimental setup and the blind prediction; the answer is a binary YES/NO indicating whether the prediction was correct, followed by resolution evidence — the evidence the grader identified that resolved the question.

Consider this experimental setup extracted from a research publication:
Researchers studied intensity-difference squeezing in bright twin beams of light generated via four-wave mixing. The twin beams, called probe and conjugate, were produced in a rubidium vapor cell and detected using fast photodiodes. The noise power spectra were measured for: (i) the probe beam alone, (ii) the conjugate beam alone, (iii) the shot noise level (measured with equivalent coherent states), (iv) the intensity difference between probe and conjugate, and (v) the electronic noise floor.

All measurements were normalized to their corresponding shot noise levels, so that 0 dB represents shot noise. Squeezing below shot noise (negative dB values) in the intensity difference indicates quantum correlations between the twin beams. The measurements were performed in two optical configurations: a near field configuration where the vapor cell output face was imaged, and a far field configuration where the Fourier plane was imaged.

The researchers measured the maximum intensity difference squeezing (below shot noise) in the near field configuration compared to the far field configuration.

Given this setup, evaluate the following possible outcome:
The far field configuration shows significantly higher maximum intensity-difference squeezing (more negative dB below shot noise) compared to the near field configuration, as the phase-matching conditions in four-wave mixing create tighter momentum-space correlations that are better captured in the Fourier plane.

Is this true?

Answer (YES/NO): NO